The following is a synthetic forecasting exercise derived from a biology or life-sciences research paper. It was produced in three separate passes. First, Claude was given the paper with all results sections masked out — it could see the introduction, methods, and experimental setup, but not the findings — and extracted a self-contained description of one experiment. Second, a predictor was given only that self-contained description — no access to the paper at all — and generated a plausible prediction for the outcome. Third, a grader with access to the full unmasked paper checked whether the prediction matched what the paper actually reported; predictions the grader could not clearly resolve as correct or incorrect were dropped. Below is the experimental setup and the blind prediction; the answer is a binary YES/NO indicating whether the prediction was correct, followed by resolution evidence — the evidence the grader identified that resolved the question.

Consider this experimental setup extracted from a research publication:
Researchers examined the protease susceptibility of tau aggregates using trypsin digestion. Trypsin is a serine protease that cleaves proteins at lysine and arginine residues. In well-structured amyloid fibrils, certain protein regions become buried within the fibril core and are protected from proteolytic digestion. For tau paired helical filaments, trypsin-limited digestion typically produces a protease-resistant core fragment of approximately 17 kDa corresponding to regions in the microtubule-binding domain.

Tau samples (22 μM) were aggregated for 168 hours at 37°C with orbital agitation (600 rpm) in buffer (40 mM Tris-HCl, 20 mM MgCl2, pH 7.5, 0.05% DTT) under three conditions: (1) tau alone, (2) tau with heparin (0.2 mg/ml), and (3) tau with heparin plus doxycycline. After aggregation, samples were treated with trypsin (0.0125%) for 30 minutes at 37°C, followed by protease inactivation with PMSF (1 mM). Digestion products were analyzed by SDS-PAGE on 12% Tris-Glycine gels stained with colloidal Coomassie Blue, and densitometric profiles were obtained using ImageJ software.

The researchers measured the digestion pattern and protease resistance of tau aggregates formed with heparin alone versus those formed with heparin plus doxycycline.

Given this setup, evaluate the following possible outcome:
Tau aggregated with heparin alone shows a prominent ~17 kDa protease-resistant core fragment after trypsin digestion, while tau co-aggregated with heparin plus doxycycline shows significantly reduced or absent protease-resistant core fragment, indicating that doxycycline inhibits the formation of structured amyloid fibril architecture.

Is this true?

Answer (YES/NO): YES